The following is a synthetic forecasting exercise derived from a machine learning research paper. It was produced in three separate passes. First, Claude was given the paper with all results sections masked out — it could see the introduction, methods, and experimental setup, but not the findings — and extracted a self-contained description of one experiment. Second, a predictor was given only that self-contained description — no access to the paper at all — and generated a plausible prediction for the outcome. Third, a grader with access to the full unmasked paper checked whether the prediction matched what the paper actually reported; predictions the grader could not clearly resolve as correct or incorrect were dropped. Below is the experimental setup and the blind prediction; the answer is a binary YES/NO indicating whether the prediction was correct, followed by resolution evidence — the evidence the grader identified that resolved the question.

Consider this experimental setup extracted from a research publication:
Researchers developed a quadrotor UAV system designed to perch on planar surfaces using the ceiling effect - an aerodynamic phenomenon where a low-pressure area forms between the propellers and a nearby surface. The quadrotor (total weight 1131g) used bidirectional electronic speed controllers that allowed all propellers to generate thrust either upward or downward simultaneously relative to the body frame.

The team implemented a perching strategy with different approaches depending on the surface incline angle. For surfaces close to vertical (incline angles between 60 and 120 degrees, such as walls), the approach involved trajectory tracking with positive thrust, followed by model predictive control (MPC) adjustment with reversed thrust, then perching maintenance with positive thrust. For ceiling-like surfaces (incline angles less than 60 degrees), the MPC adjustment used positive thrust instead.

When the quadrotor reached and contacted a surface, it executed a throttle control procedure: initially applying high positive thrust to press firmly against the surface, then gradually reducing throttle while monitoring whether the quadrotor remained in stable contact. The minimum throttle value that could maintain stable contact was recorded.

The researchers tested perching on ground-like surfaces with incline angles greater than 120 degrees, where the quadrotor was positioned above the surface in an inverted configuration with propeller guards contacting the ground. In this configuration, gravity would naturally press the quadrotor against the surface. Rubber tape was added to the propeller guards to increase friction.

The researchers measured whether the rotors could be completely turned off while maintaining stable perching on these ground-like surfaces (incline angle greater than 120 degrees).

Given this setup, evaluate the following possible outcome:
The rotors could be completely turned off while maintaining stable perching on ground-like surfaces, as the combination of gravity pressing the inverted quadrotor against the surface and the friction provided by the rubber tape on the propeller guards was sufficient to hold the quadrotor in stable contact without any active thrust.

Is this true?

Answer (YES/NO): YES